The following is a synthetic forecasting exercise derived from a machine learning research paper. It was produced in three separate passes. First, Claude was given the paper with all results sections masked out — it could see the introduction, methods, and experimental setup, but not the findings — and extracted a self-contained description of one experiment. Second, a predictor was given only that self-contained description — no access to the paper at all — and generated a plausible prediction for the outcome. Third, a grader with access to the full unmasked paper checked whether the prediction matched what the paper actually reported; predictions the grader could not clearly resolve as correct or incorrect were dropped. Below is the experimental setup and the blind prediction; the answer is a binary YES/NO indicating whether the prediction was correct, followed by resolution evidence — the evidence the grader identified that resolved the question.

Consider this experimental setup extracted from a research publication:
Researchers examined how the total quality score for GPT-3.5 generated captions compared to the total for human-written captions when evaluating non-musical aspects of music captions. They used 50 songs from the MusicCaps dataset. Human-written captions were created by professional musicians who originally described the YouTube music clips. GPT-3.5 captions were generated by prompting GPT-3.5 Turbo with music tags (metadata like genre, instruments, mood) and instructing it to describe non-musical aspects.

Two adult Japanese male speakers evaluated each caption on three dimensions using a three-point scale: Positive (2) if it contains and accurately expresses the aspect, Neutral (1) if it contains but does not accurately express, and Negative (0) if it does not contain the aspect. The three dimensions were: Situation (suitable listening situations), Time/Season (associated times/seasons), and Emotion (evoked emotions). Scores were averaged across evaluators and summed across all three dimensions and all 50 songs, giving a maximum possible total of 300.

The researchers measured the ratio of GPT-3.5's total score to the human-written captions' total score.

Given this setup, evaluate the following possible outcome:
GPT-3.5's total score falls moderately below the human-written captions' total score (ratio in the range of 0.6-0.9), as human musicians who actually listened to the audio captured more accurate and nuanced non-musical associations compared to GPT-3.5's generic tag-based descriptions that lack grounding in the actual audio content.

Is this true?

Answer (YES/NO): NO